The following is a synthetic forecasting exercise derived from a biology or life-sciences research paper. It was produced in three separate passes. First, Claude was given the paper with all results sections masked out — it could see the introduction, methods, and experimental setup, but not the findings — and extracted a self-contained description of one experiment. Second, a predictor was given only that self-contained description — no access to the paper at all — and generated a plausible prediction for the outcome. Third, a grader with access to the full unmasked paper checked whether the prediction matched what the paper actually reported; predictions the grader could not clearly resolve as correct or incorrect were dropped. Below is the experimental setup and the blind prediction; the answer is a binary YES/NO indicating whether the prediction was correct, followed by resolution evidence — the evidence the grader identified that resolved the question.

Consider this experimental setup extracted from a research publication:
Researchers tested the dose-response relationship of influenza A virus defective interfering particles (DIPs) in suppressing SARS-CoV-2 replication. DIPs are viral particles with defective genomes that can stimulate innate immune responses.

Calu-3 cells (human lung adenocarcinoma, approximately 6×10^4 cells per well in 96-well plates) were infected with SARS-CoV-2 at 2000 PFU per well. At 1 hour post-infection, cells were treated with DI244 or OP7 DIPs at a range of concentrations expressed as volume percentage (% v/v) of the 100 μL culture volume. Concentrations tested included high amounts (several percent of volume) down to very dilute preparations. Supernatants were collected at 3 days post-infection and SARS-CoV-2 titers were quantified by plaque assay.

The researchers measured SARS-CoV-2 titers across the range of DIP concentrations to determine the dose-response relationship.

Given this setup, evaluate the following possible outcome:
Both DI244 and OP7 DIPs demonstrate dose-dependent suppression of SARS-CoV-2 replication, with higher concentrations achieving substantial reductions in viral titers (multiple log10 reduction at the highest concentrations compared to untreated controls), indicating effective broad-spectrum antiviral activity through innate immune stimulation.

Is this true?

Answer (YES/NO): YES